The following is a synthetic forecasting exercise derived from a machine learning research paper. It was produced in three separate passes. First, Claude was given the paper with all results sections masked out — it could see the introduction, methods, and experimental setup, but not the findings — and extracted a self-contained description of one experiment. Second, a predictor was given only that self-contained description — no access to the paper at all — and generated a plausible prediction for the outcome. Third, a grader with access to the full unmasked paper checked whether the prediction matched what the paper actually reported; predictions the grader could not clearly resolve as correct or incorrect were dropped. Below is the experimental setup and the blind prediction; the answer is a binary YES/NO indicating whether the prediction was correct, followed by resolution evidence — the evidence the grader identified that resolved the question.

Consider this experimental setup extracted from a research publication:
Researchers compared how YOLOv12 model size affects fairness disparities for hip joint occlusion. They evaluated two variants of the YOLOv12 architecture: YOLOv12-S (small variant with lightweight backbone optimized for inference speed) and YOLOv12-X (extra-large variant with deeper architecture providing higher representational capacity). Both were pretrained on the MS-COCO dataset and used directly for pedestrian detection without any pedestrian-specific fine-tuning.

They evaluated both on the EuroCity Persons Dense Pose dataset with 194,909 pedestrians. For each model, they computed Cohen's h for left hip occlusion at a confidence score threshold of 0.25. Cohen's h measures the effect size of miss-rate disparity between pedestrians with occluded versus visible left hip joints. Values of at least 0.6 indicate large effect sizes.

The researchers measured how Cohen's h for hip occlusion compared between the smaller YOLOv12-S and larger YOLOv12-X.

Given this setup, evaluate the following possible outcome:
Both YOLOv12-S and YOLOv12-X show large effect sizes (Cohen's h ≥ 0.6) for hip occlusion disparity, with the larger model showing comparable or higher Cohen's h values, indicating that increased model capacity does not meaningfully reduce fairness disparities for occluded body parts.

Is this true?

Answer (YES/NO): YES